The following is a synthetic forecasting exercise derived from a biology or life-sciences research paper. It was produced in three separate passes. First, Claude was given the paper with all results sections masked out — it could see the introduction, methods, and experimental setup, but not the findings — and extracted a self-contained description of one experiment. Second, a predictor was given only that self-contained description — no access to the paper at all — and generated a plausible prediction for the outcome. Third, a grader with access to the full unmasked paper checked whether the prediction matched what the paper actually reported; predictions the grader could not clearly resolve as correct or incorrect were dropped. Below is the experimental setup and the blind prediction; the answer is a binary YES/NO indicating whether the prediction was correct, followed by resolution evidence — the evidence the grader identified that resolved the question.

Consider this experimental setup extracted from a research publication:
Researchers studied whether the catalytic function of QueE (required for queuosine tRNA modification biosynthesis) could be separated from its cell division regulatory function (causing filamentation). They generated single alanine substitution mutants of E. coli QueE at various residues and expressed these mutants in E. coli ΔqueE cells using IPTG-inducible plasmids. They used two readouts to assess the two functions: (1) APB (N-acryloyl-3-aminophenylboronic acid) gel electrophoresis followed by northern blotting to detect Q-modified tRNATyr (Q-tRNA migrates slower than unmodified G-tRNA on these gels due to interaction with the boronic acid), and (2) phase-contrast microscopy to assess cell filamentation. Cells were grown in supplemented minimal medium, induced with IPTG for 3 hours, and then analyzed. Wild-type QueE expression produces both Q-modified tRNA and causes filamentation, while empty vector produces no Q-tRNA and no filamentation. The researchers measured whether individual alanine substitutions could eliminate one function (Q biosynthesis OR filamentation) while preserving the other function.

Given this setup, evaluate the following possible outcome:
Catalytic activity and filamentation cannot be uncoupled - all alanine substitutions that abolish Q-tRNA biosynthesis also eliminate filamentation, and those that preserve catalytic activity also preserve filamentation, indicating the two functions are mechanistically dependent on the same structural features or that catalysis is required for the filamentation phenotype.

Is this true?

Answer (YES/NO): NO